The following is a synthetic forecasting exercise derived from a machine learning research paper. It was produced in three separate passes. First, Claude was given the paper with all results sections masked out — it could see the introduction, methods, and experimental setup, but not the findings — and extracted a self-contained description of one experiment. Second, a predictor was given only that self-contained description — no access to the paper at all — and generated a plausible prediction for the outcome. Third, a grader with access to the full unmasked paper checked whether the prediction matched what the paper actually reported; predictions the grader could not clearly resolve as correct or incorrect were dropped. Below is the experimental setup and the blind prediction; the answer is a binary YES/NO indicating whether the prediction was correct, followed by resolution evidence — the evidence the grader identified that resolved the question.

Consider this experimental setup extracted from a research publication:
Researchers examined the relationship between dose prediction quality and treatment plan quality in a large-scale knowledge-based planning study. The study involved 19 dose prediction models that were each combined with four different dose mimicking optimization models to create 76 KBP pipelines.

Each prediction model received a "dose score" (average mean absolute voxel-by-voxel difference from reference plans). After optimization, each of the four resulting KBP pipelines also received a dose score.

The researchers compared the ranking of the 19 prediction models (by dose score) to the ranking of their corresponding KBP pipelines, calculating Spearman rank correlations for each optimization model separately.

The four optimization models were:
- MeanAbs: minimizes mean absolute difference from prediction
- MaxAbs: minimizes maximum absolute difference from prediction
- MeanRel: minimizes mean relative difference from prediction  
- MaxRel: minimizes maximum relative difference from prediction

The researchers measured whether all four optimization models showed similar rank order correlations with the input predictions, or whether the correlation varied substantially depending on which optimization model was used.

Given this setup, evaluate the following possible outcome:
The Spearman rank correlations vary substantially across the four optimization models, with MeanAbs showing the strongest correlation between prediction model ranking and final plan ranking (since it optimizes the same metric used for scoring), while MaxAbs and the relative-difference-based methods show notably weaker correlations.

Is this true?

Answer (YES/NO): NO